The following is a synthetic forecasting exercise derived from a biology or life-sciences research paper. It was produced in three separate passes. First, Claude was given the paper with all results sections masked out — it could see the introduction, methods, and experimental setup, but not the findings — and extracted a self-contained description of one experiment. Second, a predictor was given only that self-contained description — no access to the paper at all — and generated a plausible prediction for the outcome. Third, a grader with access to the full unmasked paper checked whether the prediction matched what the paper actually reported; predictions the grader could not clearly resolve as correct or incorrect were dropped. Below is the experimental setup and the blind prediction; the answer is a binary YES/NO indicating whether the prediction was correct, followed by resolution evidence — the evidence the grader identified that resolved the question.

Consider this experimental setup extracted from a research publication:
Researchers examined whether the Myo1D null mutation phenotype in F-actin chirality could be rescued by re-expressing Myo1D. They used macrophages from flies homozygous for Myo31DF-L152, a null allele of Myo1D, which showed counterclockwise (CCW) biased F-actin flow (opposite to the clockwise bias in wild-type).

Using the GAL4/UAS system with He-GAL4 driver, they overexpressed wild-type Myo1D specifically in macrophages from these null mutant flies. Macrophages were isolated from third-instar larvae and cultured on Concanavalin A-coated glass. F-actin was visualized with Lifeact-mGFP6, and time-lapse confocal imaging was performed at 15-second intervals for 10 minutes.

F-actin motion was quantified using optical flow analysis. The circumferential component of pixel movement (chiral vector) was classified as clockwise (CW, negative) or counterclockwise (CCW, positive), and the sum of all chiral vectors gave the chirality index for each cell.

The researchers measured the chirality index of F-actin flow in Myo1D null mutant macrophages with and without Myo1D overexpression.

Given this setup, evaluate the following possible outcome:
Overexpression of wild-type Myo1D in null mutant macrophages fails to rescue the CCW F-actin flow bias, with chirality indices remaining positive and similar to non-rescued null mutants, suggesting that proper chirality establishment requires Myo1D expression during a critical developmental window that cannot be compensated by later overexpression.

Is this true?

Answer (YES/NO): NO